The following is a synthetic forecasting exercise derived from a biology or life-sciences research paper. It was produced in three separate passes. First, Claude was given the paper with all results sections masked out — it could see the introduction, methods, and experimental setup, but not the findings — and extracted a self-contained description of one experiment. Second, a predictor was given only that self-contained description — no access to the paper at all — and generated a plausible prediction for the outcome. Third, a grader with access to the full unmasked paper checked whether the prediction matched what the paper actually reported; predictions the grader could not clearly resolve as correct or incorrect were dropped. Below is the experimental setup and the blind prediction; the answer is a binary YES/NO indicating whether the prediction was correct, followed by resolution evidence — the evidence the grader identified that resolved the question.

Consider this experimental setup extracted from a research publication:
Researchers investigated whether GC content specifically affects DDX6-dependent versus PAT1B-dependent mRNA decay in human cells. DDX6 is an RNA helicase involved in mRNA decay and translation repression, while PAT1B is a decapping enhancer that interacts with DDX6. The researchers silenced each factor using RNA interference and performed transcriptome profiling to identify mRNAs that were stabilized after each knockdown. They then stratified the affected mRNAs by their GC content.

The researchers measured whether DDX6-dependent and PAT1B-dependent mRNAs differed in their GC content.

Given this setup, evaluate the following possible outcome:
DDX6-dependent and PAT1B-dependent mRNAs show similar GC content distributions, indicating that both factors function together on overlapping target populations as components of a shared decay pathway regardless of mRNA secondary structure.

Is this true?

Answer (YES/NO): NO